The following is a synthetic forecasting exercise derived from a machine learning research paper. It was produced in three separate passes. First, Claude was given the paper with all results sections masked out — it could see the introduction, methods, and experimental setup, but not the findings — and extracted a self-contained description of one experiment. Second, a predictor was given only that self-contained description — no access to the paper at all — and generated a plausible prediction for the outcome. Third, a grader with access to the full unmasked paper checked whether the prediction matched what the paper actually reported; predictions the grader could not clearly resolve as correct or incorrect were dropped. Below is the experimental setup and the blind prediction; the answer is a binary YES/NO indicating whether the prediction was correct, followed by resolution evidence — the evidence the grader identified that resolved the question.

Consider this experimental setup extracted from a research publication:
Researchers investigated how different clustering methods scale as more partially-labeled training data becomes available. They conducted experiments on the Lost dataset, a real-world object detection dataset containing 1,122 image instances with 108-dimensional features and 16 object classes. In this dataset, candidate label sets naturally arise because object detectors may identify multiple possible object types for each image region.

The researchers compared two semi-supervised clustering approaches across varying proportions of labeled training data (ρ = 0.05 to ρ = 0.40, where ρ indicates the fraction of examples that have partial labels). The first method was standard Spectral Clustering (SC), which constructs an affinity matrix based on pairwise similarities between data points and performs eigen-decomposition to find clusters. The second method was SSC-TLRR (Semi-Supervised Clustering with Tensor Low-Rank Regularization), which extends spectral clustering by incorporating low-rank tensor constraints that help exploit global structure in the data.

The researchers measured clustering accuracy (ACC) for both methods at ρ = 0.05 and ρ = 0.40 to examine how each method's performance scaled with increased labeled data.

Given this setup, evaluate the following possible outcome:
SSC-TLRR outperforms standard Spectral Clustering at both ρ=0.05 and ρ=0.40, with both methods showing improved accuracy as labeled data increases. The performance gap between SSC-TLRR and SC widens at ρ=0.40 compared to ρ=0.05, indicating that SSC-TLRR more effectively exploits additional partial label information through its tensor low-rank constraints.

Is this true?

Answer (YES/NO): NO